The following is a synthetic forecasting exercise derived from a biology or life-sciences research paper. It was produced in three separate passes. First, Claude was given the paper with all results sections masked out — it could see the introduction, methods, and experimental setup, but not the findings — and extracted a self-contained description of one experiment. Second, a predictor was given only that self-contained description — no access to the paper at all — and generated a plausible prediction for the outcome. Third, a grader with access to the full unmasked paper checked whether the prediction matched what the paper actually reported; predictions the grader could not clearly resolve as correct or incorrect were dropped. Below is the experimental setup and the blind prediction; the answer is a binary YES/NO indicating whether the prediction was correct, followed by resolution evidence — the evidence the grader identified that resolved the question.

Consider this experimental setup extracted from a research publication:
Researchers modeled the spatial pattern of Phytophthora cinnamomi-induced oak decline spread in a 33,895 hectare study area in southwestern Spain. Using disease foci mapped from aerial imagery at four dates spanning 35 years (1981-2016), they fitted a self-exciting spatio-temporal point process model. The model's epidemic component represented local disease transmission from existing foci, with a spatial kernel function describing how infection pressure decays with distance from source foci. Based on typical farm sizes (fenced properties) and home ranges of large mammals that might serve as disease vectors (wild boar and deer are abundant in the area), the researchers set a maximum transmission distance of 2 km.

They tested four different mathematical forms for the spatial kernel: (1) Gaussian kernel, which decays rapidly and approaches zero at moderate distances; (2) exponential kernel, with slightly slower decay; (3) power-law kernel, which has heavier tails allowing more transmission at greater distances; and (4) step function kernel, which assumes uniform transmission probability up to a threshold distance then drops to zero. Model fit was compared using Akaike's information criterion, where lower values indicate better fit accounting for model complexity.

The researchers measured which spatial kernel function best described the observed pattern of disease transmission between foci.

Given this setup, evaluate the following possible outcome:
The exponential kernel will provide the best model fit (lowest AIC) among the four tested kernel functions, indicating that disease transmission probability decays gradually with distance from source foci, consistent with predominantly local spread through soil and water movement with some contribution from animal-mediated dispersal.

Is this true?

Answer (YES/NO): NO